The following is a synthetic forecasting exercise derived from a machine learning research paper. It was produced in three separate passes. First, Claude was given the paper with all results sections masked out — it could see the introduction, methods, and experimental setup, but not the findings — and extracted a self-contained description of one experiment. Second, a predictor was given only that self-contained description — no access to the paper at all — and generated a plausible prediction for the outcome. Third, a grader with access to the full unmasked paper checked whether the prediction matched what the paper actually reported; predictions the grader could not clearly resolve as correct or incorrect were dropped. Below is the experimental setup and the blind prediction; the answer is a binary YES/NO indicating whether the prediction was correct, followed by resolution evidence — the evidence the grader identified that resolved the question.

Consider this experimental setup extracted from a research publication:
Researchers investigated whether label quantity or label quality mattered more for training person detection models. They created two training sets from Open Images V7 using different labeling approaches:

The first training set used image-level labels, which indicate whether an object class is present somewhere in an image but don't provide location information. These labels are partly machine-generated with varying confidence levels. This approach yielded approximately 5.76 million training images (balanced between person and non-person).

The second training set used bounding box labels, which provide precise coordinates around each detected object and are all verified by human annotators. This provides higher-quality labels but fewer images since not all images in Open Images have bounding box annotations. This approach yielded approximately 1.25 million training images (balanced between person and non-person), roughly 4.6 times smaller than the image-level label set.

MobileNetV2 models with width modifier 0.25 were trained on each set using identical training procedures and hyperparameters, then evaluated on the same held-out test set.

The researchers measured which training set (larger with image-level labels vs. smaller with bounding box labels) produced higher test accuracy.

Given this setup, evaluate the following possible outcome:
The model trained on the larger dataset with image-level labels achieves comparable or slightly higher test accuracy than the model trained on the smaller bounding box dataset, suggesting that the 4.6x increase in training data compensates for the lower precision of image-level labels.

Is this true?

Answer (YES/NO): NO